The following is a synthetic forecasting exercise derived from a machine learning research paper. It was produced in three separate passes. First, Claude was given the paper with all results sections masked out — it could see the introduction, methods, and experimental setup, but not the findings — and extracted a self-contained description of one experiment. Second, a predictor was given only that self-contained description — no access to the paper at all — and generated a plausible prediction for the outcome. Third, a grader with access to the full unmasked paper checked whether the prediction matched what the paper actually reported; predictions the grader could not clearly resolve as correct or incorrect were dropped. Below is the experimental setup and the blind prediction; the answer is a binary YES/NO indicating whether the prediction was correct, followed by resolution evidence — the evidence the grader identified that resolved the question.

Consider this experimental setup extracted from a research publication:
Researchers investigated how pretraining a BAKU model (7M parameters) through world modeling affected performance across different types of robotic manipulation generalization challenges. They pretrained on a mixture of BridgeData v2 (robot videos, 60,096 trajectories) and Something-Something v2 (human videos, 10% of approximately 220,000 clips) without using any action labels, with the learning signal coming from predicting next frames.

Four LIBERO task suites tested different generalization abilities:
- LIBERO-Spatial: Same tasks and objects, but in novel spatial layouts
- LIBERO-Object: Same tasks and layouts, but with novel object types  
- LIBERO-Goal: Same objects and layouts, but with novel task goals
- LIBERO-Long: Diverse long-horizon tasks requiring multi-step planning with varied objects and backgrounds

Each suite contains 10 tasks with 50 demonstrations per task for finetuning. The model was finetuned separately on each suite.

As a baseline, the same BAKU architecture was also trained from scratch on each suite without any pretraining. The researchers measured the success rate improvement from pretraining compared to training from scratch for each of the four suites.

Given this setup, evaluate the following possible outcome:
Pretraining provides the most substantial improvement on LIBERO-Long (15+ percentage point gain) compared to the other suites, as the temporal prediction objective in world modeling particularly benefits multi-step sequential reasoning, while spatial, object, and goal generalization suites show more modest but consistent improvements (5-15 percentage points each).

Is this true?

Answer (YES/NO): NO